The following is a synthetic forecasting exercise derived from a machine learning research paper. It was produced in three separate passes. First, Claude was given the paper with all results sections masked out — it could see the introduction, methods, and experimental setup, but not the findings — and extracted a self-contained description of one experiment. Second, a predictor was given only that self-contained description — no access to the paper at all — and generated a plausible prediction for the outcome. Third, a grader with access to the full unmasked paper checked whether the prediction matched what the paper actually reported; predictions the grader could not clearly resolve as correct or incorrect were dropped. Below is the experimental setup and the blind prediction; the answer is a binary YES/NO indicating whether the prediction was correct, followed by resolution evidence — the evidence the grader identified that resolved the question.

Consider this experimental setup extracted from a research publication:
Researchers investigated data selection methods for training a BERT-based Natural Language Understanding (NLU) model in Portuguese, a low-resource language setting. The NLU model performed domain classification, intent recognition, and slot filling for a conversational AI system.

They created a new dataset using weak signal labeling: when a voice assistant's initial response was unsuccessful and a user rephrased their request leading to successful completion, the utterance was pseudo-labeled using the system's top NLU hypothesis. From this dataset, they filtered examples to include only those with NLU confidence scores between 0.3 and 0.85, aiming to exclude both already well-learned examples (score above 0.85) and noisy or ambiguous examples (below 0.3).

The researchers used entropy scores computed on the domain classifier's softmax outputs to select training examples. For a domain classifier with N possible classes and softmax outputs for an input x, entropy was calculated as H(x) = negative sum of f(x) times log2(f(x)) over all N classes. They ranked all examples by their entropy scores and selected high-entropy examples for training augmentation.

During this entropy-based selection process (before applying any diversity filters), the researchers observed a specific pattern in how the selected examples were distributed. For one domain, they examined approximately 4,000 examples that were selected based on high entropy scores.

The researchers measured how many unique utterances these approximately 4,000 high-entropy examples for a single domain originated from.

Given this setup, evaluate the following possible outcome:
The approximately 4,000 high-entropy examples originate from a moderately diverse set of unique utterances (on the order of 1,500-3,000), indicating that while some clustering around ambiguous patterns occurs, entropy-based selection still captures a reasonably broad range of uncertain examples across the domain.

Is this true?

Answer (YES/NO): NO